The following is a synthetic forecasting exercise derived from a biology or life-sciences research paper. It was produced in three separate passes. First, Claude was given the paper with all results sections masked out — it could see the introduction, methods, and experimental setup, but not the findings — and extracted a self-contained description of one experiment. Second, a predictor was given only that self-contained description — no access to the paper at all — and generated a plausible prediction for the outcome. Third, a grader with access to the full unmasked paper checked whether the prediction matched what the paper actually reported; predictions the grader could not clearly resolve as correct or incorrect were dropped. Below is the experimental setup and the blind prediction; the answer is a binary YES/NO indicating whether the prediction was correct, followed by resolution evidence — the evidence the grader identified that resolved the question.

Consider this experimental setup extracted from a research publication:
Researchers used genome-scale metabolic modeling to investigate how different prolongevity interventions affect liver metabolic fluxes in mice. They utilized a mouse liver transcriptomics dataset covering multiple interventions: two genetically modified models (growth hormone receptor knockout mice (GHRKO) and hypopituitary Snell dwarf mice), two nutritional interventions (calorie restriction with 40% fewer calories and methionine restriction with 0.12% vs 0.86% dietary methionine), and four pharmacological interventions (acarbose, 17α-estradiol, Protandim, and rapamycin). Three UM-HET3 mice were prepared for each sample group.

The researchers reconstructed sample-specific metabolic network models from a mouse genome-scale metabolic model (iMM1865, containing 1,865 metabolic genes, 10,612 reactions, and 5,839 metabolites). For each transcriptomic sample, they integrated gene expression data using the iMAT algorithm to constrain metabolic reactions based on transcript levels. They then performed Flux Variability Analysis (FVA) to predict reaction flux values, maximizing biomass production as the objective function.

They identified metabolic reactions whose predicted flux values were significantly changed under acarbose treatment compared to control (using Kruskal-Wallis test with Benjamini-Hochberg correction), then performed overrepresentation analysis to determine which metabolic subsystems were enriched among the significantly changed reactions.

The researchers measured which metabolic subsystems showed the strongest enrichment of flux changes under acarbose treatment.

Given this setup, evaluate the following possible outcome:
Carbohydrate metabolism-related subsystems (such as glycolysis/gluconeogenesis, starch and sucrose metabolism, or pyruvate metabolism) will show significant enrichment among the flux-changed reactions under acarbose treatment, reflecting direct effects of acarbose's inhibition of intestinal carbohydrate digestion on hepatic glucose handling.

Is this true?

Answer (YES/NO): NO